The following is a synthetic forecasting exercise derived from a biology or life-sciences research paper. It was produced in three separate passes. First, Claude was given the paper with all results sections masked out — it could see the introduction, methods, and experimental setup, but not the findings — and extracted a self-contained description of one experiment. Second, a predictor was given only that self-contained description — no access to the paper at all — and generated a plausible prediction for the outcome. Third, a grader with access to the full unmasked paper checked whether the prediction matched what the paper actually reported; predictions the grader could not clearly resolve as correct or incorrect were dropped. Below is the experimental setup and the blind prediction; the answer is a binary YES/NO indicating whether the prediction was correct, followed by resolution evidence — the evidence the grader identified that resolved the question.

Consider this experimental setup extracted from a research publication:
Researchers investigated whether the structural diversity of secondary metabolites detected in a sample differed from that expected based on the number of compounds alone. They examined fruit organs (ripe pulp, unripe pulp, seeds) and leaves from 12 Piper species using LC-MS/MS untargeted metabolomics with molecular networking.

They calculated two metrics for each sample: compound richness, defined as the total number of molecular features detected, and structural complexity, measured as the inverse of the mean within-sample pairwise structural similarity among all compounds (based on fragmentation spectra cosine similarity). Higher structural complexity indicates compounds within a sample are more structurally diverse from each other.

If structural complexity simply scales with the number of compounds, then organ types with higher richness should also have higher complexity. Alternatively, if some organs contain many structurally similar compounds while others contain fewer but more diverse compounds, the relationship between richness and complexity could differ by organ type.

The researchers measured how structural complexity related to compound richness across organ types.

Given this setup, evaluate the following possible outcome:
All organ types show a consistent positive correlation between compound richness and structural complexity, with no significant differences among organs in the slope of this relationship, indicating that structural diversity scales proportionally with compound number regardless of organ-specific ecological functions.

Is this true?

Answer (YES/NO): NO